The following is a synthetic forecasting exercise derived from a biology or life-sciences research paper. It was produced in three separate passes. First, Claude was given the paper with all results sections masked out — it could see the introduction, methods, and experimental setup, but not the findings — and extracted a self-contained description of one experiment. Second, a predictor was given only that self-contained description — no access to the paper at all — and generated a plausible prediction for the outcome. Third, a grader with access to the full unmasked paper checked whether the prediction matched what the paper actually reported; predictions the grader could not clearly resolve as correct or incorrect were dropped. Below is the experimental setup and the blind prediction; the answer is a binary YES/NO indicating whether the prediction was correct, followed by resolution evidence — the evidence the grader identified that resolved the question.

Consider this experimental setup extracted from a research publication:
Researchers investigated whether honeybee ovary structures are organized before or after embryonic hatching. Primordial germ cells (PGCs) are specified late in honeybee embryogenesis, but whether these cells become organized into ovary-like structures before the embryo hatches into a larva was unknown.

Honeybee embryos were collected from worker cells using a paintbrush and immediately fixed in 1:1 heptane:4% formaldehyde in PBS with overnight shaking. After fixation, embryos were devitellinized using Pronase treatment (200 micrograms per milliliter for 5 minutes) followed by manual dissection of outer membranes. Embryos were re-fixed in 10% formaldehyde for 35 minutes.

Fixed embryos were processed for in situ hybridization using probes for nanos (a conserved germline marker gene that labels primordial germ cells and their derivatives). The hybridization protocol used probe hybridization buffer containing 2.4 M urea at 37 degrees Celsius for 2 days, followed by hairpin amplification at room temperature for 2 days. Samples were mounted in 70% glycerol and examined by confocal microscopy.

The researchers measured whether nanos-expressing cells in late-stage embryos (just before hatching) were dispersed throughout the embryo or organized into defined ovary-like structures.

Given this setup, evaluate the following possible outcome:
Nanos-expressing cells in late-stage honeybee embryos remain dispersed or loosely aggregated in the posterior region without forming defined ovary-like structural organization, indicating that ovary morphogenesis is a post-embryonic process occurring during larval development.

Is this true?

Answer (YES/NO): NO